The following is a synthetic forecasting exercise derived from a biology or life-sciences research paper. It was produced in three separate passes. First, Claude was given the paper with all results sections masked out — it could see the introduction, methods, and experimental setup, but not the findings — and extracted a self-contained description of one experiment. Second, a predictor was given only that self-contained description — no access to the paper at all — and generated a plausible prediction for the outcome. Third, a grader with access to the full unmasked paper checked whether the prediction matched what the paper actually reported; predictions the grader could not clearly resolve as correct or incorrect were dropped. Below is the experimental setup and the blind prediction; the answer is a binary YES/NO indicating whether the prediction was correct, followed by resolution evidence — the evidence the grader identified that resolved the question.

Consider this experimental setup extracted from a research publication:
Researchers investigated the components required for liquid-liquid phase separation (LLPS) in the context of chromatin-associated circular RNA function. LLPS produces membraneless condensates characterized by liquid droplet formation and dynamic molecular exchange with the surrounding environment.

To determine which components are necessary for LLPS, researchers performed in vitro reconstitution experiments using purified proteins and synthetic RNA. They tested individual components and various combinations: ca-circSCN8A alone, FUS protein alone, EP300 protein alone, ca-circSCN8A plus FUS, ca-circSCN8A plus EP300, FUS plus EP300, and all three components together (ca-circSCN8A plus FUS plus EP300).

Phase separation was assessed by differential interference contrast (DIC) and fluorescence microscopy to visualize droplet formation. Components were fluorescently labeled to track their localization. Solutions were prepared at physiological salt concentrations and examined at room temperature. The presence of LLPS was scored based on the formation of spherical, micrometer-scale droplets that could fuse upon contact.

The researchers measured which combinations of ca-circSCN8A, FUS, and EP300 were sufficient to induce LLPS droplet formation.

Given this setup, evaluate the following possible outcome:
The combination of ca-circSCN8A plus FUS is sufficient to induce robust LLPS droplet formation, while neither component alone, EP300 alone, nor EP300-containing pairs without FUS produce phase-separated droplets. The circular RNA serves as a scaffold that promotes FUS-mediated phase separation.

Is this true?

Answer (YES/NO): YES